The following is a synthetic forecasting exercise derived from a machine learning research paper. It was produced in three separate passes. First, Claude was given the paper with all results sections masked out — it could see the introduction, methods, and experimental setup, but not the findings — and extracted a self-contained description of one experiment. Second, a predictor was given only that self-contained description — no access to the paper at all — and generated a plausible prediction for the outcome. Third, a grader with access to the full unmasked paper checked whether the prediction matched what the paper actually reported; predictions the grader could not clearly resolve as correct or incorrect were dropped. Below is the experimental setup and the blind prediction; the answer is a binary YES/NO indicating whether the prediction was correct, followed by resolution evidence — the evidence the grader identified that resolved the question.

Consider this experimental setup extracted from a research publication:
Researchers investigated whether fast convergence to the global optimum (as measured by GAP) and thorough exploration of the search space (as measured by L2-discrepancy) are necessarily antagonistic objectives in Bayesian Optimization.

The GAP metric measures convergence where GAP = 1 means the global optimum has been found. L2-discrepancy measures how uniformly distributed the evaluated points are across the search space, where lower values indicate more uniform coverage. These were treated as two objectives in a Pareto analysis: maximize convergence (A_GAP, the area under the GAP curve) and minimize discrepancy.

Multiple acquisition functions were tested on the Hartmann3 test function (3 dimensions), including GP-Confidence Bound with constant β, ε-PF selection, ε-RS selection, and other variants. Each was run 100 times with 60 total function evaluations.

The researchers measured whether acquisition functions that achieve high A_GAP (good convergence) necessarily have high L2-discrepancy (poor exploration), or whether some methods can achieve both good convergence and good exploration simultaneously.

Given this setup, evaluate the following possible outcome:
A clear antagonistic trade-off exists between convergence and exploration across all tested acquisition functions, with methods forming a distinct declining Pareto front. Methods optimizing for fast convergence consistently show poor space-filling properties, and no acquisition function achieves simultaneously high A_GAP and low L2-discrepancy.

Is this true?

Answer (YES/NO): NO